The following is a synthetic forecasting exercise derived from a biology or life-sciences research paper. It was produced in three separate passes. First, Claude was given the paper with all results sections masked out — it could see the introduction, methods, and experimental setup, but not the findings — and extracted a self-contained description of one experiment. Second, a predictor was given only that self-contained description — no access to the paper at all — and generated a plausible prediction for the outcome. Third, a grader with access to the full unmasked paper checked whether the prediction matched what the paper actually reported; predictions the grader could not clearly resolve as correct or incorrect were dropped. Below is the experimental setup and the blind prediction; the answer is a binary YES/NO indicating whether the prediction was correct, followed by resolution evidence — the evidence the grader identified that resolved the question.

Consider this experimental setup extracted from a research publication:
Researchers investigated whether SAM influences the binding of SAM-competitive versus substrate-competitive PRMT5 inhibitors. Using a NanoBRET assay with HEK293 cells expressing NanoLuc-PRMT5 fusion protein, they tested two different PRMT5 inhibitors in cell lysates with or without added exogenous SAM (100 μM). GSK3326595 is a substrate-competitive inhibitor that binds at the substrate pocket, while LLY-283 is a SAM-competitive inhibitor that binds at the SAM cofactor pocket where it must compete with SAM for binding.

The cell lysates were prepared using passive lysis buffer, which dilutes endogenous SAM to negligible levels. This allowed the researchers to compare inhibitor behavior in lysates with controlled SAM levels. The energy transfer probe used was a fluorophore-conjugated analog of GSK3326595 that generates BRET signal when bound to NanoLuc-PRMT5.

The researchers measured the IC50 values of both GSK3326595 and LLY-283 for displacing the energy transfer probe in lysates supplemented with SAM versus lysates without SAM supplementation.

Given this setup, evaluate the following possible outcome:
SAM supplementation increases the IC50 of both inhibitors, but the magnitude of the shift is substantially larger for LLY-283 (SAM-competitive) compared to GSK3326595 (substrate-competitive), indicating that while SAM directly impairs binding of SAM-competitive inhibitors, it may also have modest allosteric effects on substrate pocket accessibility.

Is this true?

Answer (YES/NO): NO